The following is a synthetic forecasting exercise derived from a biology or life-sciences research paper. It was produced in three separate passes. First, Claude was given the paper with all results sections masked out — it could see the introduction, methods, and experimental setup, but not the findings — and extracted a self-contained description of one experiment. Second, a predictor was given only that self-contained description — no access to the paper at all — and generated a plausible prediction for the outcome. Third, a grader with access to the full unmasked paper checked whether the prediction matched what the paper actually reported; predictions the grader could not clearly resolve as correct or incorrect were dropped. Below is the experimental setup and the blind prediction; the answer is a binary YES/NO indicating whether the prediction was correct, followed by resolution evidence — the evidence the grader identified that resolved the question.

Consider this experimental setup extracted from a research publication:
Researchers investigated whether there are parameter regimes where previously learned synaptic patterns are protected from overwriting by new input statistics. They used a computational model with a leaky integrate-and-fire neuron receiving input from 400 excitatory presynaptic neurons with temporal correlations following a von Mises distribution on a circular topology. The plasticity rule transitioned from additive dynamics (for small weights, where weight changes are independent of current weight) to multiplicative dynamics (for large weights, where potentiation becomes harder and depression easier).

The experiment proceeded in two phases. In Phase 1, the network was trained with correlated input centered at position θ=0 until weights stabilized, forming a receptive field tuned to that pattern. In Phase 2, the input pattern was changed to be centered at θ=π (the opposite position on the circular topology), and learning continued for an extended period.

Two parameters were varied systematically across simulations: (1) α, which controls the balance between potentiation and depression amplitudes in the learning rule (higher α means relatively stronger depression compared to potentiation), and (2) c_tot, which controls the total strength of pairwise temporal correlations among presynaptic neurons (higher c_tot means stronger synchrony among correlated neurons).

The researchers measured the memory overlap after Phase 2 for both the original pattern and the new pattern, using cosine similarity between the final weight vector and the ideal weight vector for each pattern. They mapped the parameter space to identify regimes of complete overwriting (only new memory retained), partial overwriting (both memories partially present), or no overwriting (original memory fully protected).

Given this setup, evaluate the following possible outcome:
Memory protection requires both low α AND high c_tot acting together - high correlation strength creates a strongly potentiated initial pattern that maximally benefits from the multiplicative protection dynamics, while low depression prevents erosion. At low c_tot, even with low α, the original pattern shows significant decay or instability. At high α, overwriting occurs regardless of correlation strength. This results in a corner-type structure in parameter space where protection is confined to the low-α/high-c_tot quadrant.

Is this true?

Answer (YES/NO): NO